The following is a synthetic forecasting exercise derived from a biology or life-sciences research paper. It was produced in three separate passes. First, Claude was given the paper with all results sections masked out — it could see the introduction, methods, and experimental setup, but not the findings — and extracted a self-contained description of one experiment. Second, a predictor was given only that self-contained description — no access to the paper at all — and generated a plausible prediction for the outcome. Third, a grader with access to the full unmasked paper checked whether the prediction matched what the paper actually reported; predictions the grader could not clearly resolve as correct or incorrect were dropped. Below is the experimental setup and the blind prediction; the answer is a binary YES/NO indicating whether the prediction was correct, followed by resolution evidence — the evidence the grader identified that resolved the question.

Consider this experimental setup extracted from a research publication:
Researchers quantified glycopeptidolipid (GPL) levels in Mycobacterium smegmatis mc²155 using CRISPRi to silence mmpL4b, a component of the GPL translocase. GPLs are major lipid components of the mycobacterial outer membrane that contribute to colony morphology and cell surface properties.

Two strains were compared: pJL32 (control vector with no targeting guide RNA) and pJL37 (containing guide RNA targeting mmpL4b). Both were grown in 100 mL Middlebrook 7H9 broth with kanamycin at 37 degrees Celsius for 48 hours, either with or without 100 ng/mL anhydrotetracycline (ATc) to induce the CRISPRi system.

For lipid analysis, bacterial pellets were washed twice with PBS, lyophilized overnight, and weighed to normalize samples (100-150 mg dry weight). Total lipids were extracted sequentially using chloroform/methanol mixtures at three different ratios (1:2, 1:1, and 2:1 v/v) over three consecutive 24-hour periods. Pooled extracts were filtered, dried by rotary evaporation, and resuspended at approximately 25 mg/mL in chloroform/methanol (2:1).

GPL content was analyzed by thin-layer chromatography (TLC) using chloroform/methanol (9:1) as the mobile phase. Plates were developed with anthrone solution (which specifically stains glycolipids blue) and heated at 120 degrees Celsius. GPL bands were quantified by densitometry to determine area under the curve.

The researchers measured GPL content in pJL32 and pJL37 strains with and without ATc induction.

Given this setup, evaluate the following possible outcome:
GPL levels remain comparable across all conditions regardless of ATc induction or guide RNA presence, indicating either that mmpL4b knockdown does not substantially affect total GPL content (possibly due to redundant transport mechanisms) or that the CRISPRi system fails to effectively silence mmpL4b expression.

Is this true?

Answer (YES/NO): NO